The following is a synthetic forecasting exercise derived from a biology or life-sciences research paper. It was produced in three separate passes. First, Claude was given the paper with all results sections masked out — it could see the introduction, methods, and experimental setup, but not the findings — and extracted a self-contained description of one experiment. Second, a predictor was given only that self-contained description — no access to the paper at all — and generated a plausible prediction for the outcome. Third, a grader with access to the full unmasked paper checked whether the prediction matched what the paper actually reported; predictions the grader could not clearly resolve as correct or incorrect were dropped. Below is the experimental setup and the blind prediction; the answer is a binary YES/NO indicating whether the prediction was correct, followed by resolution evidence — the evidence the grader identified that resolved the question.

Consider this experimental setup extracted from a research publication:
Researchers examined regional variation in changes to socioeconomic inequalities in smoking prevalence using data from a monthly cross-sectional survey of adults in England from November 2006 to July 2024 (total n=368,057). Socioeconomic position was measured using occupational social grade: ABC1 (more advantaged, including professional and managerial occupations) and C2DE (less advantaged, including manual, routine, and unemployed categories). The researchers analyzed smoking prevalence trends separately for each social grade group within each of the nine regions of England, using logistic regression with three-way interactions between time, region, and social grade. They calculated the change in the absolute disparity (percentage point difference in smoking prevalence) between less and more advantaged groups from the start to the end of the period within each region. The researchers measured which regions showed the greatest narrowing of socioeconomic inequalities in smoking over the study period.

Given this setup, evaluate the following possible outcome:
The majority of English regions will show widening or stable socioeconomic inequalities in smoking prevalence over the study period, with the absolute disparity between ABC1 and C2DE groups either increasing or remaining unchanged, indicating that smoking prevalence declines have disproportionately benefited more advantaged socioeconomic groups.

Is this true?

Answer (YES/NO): NO